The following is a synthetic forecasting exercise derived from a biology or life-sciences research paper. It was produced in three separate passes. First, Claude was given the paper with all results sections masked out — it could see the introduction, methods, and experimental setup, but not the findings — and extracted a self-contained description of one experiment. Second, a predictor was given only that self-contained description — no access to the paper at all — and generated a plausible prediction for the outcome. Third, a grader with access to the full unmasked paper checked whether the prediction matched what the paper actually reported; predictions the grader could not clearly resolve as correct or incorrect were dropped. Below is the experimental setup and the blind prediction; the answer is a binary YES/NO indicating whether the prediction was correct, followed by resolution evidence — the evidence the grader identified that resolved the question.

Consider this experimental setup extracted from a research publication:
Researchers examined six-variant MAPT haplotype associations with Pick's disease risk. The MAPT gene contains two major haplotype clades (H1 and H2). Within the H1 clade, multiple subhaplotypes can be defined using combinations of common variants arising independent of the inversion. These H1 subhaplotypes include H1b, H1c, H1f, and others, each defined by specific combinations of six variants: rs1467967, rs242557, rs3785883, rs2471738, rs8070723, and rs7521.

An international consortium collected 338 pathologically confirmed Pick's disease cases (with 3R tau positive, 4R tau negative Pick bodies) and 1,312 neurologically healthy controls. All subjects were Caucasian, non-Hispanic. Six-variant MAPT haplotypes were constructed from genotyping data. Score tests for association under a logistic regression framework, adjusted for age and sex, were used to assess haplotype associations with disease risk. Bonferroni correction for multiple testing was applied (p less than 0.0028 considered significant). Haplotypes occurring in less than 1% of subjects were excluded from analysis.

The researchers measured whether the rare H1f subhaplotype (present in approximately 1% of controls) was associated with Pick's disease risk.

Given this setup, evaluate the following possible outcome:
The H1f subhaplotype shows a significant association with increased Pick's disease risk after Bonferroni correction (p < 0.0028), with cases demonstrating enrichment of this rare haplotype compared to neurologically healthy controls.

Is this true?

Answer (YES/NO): NO